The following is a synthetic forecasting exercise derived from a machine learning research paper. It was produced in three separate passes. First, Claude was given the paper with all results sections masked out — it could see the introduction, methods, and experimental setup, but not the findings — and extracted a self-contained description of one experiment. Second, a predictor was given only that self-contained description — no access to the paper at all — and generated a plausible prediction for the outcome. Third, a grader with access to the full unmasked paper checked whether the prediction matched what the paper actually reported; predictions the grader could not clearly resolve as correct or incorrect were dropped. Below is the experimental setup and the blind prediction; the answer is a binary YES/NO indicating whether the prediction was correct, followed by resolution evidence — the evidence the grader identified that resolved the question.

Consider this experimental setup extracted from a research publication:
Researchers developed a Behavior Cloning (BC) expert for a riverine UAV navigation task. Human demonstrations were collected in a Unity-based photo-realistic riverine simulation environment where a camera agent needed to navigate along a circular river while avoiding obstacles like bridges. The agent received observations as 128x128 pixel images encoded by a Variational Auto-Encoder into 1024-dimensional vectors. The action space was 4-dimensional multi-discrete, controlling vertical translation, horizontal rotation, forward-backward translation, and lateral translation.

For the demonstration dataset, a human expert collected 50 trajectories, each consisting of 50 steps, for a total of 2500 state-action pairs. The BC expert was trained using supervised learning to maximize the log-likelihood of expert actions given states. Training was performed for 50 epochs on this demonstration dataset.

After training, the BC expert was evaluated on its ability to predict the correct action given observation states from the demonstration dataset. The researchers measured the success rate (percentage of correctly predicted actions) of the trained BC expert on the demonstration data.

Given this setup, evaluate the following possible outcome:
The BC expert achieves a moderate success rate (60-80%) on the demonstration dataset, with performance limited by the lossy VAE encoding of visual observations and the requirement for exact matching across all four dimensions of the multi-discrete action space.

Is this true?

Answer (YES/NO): NO